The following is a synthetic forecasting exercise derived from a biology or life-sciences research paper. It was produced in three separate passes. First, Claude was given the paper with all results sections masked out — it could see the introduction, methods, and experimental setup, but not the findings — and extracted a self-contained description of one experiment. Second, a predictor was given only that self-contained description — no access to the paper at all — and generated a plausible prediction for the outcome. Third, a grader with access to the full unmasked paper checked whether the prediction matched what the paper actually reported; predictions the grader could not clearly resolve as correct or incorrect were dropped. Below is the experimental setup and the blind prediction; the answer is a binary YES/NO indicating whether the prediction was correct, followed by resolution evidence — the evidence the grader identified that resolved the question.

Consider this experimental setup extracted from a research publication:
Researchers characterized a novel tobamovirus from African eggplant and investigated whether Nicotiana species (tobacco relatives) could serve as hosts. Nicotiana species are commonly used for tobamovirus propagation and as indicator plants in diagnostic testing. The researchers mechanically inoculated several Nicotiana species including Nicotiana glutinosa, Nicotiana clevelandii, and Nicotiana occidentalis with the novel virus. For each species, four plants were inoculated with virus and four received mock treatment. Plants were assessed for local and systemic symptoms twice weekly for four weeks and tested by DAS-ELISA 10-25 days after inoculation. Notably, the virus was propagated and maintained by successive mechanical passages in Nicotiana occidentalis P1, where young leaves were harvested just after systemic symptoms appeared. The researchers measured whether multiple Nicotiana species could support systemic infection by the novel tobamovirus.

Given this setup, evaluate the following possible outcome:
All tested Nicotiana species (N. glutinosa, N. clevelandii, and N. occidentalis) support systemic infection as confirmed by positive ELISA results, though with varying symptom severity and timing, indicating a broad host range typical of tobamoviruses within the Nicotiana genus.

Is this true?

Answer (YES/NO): NO